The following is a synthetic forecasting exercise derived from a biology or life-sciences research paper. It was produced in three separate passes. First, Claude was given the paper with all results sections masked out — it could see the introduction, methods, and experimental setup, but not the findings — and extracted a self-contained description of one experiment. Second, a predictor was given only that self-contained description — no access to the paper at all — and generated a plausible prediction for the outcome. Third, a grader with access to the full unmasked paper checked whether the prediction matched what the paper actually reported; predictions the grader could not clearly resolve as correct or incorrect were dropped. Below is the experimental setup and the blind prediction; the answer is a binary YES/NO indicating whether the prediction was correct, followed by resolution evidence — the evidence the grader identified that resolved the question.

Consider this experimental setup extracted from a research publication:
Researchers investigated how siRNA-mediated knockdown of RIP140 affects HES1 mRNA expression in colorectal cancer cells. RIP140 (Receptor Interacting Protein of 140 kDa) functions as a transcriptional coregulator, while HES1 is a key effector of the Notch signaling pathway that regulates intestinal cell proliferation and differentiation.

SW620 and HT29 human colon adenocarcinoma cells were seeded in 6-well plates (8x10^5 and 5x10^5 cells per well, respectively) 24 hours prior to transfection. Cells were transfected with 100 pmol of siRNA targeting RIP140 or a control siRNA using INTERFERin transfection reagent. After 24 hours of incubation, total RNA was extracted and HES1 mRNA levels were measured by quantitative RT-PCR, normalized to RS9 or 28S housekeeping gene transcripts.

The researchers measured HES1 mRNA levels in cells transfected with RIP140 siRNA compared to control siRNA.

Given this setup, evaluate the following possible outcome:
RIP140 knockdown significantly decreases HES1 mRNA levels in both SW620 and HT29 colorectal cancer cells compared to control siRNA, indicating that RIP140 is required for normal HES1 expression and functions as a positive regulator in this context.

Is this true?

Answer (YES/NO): YES